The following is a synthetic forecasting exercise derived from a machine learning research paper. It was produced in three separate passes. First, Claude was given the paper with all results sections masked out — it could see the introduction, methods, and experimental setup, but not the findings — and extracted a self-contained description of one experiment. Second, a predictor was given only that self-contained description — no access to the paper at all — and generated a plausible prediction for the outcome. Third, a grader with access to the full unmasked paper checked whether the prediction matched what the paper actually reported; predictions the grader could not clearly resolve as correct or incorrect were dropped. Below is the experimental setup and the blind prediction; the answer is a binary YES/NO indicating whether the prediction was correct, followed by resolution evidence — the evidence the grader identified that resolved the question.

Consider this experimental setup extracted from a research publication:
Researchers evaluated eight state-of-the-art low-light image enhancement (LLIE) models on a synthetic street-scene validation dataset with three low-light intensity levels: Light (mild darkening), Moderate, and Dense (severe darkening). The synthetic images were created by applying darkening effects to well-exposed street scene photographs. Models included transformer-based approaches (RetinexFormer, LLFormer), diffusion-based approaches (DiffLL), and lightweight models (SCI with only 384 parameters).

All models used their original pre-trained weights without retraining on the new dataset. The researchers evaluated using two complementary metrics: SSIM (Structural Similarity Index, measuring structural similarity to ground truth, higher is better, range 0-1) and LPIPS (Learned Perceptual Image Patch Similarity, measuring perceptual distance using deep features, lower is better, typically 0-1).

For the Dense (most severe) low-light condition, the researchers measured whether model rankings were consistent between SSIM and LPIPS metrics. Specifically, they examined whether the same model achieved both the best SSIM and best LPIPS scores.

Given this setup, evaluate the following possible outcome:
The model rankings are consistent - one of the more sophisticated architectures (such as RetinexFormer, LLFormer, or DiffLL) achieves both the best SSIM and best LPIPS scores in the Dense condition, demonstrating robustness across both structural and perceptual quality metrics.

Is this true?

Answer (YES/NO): NO